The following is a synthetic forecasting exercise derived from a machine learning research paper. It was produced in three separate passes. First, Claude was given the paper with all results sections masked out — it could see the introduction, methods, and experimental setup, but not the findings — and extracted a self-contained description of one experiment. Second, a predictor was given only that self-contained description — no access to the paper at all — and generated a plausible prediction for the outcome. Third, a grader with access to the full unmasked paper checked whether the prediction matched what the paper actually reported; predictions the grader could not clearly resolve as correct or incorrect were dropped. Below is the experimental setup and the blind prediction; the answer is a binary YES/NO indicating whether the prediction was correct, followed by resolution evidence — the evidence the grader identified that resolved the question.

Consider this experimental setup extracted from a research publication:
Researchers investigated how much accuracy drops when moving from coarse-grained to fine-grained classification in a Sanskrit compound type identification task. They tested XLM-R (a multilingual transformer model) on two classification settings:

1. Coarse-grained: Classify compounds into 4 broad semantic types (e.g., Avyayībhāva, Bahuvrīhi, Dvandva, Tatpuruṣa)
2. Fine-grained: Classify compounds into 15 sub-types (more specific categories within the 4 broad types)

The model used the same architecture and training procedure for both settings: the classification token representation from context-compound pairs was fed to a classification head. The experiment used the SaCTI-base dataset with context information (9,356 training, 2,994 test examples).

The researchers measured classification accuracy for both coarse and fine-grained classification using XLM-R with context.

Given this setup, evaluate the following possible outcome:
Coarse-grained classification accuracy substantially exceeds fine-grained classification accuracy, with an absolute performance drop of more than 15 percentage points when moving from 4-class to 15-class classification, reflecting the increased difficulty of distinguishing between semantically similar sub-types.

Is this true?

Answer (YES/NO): NO